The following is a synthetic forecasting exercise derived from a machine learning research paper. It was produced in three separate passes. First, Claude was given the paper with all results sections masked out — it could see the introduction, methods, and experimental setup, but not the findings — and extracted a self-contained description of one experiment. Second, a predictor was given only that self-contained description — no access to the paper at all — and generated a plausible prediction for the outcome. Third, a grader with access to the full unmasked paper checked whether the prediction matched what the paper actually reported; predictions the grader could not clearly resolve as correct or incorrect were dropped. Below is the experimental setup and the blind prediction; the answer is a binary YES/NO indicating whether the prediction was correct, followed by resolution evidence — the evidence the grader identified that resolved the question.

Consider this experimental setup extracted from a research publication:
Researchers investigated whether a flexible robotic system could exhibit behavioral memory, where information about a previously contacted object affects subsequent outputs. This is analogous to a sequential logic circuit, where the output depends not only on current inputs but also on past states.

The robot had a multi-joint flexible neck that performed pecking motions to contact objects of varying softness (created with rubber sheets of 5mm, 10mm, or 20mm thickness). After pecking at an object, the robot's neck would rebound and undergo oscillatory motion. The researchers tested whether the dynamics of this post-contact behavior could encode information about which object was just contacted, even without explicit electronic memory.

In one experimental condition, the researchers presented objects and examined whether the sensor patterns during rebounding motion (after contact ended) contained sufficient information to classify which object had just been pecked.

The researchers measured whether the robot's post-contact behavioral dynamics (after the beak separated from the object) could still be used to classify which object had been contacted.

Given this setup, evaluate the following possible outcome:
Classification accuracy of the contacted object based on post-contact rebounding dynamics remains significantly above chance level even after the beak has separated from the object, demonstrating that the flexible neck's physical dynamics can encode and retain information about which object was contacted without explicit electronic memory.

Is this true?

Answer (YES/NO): YES